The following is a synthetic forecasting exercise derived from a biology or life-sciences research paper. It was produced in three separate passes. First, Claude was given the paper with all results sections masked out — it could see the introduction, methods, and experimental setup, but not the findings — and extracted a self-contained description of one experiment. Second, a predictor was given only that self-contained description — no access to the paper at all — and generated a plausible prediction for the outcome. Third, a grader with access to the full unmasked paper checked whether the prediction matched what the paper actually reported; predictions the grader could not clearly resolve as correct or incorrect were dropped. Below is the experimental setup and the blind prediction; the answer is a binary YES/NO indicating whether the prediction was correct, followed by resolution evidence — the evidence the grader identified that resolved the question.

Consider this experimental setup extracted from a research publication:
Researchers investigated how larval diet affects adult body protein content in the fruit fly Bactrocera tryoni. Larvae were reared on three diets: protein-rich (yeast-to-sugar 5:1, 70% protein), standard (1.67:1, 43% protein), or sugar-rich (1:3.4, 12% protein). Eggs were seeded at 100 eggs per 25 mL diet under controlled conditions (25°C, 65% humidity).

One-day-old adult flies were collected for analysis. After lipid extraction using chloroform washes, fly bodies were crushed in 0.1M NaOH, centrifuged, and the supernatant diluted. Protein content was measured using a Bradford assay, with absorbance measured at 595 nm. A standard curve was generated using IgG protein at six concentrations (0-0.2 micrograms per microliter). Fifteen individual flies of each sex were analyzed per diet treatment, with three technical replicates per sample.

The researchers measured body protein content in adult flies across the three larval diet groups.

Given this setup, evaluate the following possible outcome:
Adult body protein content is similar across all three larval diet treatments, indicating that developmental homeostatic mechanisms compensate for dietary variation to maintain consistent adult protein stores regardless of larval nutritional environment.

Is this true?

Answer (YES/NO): NO